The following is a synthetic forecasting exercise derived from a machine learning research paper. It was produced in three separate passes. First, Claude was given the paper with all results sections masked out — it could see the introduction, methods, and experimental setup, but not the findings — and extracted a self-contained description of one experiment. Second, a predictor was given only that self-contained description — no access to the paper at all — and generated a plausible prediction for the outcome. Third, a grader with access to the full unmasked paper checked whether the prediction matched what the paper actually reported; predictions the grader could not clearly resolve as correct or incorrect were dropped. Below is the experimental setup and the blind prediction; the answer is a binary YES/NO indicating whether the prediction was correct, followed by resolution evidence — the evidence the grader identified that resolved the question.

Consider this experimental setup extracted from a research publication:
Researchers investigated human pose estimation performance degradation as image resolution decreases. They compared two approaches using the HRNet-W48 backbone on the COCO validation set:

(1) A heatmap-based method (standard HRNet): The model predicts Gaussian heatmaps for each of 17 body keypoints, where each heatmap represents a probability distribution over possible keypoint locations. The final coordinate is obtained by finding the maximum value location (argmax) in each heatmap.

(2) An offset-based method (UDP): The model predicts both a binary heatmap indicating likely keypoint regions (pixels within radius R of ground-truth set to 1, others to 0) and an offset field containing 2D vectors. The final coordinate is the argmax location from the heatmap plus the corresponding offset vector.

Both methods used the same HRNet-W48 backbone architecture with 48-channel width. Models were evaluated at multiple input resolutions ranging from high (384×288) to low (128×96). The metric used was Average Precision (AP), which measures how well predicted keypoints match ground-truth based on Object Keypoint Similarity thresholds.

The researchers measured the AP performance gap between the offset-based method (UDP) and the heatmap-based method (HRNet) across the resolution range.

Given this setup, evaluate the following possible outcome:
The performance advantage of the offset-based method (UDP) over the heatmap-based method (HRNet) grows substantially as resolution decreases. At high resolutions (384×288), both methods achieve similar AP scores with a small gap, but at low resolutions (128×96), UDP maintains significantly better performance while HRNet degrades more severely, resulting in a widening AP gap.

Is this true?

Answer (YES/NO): YES